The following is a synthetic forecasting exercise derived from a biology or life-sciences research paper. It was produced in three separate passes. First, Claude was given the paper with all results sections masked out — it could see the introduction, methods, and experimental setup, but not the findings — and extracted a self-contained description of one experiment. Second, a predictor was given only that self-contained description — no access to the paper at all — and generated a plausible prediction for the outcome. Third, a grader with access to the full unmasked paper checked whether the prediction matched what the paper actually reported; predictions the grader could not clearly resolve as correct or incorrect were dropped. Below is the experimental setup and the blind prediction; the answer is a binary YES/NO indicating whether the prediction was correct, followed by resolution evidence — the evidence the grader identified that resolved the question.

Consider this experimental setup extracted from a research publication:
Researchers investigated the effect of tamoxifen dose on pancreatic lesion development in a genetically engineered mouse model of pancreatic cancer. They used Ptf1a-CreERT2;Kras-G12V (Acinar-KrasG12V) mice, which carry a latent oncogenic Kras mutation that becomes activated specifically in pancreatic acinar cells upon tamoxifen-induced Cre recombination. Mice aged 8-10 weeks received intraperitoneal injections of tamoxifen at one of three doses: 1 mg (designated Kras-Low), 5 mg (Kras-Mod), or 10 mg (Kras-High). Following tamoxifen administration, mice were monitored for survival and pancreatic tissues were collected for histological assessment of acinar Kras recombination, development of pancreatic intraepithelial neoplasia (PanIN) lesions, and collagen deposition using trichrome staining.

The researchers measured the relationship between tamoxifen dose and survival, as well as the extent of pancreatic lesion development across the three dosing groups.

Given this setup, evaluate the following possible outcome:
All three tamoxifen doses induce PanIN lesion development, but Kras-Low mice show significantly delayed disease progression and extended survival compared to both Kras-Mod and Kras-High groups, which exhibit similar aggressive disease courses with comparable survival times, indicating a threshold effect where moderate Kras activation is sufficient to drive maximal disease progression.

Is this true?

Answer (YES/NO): NO